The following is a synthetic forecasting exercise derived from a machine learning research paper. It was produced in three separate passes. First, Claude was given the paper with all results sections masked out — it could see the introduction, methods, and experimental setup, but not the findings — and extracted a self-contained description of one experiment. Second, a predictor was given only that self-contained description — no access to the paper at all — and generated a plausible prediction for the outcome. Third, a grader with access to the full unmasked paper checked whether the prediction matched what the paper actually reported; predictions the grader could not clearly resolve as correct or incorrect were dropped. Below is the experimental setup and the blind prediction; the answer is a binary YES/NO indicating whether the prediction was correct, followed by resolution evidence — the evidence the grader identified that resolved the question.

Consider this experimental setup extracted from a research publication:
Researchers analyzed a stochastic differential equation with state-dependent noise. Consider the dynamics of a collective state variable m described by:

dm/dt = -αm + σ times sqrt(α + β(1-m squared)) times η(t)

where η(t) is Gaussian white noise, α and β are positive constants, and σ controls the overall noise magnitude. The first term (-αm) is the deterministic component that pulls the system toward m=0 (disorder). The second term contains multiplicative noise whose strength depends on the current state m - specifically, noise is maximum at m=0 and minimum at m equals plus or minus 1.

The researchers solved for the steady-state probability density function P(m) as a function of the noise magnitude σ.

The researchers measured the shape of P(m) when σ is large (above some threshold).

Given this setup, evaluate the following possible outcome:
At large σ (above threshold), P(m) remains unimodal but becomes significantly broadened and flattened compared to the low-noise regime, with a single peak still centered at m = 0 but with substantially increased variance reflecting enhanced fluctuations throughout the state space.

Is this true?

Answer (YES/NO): NO